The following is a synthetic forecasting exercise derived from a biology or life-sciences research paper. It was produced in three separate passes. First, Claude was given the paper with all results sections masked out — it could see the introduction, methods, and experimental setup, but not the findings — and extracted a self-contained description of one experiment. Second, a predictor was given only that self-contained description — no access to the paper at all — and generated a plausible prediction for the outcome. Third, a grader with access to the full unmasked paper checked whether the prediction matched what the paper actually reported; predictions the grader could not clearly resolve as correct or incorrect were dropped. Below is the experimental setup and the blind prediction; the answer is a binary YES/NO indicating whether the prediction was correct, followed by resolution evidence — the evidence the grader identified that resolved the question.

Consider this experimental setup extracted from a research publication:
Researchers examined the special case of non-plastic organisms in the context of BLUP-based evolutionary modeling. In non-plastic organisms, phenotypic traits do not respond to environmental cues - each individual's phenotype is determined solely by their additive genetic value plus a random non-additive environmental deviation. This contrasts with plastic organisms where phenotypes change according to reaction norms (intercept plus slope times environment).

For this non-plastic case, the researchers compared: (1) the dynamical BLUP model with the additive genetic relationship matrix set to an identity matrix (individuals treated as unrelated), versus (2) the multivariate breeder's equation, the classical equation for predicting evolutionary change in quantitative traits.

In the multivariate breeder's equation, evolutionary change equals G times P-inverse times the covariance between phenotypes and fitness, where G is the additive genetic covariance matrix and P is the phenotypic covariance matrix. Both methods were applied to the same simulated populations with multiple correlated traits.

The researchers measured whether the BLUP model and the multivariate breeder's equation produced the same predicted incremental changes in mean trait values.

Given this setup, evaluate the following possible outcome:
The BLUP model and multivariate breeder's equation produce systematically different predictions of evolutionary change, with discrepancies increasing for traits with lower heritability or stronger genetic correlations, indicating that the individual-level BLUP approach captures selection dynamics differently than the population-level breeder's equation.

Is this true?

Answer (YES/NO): NO